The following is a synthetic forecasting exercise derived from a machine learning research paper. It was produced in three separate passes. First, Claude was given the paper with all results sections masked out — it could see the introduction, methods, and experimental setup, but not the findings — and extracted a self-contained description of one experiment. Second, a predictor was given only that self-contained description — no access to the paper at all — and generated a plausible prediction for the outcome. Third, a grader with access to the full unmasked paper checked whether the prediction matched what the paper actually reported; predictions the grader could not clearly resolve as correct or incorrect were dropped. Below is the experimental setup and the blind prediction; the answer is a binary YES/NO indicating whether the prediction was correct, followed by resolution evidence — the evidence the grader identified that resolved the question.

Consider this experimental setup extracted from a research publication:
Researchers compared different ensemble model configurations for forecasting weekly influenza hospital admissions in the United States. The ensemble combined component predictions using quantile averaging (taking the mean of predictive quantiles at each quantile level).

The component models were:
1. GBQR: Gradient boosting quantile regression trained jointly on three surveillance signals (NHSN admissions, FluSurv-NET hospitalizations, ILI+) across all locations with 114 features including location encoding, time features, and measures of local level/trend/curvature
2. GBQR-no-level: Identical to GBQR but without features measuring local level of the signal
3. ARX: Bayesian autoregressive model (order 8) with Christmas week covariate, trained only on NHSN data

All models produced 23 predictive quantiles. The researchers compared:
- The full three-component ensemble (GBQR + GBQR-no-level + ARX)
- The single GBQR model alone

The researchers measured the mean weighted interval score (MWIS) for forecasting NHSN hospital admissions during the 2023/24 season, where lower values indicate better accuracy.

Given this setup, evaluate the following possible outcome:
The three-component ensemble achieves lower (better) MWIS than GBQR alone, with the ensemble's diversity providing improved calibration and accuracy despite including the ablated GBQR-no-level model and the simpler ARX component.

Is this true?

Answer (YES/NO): NO